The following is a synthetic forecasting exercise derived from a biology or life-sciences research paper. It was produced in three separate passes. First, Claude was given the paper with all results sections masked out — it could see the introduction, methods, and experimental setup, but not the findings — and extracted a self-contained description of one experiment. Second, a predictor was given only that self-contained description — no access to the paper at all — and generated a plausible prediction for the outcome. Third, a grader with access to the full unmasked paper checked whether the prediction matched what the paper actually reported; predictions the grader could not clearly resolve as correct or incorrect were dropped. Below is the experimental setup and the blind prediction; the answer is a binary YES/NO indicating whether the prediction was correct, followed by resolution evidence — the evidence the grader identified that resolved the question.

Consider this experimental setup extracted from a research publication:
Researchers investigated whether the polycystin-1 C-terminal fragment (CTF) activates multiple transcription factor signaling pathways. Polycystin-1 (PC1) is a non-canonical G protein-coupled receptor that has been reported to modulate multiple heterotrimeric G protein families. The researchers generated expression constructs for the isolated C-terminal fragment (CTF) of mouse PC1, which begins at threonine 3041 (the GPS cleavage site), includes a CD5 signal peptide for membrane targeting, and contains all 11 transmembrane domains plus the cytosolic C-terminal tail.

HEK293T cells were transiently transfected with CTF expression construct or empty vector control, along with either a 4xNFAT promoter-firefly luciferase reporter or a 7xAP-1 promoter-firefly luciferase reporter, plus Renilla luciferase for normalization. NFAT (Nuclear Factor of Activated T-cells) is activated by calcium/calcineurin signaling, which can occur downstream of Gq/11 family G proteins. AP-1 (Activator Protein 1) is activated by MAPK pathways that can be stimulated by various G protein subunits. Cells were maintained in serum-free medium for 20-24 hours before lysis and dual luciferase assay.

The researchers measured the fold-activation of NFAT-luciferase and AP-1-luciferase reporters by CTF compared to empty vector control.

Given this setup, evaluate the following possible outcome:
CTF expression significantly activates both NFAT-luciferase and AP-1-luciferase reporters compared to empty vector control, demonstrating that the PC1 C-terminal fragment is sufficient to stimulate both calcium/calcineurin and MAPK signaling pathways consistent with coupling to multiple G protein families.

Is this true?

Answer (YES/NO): NO